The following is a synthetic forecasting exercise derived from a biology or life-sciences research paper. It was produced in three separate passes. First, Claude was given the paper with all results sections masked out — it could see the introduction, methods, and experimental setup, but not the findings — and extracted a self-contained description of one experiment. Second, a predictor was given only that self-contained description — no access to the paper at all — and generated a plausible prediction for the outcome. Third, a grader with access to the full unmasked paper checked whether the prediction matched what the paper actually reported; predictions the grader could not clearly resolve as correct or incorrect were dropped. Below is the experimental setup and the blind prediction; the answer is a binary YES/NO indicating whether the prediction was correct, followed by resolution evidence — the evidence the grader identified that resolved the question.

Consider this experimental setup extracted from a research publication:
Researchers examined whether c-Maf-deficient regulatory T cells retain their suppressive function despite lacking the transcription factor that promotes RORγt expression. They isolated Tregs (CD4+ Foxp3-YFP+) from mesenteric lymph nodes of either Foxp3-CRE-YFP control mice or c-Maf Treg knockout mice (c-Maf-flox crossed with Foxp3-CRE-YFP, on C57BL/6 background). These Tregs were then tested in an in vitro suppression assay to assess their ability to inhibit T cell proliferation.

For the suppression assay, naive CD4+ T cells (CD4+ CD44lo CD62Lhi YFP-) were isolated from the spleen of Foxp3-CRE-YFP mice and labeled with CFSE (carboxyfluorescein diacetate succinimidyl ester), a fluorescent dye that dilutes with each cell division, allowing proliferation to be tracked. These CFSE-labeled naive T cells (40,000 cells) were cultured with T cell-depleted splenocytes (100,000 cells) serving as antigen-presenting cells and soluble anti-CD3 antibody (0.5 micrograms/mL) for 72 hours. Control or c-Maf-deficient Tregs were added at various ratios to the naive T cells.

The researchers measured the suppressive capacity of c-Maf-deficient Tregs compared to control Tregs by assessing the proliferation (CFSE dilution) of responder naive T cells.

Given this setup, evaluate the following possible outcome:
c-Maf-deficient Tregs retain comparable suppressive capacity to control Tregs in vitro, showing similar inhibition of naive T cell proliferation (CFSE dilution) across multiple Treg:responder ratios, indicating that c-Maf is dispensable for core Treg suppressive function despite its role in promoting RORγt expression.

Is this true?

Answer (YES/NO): YES